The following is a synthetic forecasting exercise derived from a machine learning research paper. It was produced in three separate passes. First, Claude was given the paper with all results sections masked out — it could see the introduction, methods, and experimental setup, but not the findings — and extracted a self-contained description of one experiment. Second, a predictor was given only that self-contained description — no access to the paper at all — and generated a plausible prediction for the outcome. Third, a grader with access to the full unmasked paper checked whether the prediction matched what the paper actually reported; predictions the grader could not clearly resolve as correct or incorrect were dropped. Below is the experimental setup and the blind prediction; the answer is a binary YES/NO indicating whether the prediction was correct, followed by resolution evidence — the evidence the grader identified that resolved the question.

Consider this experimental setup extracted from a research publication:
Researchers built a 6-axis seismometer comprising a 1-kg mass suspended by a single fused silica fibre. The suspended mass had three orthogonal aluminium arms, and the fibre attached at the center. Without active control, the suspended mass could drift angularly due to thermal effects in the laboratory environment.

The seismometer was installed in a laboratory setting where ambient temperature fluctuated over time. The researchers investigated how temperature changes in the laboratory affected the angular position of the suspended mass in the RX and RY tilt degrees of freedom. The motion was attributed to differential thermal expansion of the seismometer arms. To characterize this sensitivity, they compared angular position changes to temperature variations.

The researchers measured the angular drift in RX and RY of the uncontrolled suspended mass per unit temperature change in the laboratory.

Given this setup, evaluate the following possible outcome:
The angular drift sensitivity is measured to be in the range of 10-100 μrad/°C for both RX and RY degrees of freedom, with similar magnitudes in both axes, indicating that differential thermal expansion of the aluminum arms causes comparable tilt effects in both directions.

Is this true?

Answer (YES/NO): NO